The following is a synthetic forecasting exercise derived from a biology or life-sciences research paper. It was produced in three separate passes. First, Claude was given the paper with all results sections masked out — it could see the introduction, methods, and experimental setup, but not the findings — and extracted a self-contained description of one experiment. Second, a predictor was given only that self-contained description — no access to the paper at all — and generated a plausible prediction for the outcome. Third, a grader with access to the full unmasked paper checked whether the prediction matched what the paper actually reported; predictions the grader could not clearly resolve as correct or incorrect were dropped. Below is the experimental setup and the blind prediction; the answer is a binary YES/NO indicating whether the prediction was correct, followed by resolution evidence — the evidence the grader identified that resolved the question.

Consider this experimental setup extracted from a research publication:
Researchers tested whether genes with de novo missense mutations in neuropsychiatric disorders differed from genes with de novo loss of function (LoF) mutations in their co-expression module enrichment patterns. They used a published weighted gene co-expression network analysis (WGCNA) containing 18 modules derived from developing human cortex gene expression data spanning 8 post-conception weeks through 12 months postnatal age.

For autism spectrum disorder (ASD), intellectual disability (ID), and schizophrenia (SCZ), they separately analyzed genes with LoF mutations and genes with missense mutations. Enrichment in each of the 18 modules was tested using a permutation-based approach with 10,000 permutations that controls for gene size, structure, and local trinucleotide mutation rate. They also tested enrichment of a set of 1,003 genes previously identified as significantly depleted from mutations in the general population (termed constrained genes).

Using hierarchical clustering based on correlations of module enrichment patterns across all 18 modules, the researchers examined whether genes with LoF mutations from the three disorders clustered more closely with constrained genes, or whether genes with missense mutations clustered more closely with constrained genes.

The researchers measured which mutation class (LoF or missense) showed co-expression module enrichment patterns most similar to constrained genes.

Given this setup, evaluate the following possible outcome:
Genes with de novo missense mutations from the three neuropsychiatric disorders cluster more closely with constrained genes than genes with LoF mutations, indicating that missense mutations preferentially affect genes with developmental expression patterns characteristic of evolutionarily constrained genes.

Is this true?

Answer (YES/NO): NO